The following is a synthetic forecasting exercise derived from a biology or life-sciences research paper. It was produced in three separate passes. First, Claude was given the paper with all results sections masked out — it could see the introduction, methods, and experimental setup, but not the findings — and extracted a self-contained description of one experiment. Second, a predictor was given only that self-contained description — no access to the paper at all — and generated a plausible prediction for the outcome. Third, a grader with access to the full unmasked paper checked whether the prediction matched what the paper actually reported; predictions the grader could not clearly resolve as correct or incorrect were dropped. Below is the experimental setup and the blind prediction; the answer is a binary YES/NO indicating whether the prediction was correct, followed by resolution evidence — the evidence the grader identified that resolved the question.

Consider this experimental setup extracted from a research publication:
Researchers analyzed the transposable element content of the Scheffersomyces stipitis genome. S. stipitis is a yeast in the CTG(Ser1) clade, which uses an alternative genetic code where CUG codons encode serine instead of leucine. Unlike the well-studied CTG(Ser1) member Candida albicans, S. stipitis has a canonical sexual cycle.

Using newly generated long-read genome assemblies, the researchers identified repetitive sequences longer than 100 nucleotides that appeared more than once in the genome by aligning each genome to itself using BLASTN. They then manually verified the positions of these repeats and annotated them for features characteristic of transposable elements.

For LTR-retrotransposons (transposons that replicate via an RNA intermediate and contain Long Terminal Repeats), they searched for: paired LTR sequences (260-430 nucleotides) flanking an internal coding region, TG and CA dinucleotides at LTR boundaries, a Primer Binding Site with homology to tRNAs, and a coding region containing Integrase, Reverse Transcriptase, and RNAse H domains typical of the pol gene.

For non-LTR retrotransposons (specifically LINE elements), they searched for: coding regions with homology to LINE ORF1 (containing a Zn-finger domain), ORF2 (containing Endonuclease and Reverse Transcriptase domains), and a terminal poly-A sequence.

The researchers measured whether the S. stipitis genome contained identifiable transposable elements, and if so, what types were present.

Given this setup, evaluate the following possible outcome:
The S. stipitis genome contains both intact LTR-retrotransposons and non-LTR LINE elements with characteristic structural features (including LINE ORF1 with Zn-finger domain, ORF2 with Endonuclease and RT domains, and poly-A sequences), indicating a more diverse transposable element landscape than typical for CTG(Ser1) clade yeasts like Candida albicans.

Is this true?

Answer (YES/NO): YES